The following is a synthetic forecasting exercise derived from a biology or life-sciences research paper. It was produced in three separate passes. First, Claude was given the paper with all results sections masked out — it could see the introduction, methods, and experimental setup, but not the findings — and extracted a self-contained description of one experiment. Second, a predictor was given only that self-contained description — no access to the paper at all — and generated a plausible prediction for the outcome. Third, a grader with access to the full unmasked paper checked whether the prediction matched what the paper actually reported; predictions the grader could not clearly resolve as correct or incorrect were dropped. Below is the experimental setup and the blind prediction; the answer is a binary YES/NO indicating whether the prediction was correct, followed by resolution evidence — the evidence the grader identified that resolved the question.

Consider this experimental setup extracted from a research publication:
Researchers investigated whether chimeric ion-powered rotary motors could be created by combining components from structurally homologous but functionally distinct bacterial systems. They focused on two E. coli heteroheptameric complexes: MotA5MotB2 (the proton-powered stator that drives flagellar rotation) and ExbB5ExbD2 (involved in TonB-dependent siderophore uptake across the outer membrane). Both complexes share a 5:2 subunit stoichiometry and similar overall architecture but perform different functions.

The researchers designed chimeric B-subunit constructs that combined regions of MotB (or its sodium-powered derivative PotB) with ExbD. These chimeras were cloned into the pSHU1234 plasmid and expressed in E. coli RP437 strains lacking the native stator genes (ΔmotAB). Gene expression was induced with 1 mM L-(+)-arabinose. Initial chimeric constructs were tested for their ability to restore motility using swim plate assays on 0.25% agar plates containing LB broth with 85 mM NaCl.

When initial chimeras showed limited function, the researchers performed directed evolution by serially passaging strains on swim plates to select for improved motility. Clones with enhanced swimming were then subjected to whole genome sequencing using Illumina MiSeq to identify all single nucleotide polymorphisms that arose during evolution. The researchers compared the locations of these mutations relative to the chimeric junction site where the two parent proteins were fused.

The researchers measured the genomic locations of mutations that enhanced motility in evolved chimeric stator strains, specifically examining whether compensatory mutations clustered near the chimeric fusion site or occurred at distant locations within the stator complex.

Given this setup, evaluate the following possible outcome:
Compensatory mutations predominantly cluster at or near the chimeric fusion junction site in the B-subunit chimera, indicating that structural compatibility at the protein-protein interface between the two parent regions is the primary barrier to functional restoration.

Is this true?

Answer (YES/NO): NO